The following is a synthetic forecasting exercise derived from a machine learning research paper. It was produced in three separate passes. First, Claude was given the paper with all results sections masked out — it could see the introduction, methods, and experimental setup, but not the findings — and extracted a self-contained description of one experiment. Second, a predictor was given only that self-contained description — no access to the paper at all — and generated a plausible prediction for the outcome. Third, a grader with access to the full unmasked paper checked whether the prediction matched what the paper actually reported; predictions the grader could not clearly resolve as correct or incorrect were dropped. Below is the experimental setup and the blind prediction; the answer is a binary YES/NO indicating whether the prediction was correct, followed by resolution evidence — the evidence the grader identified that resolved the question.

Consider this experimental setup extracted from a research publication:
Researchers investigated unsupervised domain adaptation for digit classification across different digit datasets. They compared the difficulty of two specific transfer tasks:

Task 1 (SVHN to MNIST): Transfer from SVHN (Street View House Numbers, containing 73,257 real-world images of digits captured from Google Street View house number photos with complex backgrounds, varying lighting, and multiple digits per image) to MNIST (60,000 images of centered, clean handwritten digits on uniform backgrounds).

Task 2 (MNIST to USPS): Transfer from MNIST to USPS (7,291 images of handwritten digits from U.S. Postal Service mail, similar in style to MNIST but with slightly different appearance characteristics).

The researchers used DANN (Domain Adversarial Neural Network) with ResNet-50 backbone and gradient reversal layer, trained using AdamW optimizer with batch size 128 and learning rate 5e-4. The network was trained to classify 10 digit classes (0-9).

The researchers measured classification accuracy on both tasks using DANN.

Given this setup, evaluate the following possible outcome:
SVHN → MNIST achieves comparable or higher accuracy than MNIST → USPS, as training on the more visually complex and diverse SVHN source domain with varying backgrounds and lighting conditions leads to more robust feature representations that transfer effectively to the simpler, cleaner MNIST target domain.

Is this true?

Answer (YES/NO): NO